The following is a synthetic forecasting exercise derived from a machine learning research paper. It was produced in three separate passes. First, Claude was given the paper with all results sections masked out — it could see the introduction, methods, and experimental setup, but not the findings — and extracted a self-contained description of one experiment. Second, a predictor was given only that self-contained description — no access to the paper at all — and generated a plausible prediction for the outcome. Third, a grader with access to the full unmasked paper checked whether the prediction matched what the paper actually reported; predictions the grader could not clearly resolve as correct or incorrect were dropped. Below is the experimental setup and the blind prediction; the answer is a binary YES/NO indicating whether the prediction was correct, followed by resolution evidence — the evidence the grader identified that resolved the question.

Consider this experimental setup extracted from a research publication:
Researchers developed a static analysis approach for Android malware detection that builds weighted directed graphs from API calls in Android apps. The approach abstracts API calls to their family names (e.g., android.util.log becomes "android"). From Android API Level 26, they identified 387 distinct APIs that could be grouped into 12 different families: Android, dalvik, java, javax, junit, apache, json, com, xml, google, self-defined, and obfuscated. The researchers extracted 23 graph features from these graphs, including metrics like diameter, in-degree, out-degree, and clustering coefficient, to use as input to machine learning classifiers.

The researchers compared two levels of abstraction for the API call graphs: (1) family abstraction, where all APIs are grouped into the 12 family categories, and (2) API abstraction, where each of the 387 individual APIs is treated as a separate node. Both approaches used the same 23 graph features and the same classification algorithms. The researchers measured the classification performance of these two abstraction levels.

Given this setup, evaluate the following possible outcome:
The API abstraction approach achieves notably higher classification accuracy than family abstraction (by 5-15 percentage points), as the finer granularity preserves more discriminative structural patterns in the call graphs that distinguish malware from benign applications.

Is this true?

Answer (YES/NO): NO